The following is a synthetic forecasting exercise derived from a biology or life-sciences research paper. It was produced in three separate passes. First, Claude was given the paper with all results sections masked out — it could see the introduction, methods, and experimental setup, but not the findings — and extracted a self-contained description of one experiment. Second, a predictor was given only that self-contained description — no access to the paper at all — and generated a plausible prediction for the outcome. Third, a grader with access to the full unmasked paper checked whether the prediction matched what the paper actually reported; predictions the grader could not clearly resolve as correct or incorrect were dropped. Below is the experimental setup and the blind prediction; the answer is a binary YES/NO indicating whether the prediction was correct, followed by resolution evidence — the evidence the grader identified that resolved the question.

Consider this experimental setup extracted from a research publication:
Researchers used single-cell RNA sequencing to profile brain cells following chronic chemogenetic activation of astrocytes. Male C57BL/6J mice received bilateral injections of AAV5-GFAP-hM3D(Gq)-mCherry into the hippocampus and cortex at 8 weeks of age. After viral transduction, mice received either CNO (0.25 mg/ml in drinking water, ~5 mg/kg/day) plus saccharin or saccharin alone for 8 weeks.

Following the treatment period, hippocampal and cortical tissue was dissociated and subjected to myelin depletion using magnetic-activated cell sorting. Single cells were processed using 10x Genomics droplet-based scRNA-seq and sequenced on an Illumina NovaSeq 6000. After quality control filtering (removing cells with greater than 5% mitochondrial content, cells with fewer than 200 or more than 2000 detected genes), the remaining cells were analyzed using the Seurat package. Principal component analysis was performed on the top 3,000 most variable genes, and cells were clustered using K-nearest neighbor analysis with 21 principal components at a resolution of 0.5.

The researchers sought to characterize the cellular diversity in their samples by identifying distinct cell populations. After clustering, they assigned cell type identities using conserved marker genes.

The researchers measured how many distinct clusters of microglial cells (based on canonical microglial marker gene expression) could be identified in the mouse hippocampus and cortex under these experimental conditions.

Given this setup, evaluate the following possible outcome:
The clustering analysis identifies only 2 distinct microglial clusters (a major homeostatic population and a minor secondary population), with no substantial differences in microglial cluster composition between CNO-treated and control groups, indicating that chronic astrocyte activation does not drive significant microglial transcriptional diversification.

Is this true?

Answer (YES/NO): NO